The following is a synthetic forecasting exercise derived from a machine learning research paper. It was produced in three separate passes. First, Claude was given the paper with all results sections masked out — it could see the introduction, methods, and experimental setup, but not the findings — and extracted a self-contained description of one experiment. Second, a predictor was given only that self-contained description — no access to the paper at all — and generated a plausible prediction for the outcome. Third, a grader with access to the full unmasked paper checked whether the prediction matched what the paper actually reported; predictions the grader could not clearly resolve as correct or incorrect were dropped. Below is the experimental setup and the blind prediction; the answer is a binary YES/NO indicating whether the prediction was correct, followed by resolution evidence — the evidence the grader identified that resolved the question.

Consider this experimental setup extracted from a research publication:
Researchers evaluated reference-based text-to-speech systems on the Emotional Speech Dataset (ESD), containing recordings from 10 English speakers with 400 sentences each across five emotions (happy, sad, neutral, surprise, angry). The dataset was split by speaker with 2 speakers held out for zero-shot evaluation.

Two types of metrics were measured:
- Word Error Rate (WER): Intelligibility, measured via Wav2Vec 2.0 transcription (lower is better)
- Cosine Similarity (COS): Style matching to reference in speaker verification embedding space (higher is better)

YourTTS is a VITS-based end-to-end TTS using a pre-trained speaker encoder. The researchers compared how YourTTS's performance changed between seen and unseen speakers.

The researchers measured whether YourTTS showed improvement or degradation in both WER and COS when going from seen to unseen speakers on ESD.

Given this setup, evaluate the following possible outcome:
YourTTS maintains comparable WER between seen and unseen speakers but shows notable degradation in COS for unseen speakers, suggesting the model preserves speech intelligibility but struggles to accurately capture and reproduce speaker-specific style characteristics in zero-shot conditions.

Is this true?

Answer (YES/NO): YES